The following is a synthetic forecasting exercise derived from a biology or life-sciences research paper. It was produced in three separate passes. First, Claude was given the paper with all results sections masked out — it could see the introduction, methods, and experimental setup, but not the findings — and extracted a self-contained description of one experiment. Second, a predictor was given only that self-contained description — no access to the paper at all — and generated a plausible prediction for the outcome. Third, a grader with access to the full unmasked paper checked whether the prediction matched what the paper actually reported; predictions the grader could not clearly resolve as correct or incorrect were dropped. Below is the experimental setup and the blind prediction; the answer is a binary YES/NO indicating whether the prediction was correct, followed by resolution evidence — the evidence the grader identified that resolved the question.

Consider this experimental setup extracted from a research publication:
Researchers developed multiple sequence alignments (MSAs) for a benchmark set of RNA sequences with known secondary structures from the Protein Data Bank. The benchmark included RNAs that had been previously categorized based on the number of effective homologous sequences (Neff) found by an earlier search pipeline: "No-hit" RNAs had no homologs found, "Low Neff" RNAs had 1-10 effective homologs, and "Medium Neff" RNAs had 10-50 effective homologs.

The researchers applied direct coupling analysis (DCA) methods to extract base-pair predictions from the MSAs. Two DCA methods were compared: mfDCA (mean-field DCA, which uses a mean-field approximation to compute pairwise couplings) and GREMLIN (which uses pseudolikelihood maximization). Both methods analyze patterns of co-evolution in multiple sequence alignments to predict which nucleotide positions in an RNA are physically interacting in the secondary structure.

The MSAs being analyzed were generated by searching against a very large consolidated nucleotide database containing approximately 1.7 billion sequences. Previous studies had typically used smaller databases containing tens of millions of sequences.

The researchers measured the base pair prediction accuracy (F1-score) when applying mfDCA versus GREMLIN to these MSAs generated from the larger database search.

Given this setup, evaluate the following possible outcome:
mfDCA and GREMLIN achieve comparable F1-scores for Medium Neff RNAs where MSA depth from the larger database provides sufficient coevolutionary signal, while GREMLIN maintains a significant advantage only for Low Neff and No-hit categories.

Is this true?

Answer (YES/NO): NO